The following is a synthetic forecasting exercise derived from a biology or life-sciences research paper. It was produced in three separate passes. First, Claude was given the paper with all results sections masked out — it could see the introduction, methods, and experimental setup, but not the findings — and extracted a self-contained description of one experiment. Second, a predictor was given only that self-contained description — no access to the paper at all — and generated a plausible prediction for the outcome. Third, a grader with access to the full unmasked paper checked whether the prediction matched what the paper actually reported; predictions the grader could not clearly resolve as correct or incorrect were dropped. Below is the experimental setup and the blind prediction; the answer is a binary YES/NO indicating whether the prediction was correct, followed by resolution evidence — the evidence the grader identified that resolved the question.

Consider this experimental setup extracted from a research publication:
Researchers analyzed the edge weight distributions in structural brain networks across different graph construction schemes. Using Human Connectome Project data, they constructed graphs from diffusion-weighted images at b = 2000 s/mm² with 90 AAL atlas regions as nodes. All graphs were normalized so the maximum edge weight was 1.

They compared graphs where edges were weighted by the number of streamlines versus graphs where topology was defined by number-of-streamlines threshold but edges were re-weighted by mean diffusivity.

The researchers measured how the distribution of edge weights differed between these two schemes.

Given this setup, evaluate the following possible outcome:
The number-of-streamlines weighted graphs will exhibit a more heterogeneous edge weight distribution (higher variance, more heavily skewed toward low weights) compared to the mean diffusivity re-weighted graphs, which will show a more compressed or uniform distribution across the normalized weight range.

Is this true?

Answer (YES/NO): YES